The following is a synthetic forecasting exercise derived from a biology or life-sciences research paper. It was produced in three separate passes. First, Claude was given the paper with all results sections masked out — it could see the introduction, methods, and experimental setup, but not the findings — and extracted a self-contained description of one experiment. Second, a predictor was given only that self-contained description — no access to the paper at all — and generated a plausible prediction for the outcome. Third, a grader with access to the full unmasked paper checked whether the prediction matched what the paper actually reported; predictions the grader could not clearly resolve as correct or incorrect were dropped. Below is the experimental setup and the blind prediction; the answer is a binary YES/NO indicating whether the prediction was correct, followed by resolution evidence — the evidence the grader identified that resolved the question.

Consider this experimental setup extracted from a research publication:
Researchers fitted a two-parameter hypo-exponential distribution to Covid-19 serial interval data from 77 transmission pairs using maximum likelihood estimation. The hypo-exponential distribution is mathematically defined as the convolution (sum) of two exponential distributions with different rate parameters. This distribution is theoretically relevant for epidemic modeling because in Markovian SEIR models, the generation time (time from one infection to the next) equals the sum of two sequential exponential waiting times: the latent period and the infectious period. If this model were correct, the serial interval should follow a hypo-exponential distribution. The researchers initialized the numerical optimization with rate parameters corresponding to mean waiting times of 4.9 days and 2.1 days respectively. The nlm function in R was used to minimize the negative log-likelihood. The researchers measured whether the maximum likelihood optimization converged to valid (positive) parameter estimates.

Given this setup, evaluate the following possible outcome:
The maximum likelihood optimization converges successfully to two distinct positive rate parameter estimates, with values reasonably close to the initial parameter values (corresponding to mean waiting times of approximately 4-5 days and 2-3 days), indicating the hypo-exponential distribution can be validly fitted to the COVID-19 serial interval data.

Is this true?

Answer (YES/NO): NO